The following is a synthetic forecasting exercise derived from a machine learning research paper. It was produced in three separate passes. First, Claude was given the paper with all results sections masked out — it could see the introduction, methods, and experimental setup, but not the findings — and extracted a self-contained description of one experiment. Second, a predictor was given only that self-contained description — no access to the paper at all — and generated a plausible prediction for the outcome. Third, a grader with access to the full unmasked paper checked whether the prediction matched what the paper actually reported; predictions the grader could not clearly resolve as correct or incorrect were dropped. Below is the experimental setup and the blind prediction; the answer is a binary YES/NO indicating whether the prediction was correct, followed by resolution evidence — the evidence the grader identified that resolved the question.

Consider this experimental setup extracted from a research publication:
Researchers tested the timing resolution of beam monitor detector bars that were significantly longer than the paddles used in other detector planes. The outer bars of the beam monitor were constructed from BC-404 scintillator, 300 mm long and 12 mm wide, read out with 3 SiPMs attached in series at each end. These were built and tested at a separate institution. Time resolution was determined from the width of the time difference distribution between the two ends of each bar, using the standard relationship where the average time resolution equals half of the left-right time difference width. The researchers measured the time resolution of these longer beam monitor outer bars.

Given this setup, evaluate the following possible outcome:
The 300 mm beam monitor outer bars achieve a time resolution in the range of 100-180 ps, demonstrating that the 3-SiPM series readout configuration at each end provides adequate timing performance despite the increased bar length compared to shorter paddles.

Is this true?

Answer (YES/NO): NO